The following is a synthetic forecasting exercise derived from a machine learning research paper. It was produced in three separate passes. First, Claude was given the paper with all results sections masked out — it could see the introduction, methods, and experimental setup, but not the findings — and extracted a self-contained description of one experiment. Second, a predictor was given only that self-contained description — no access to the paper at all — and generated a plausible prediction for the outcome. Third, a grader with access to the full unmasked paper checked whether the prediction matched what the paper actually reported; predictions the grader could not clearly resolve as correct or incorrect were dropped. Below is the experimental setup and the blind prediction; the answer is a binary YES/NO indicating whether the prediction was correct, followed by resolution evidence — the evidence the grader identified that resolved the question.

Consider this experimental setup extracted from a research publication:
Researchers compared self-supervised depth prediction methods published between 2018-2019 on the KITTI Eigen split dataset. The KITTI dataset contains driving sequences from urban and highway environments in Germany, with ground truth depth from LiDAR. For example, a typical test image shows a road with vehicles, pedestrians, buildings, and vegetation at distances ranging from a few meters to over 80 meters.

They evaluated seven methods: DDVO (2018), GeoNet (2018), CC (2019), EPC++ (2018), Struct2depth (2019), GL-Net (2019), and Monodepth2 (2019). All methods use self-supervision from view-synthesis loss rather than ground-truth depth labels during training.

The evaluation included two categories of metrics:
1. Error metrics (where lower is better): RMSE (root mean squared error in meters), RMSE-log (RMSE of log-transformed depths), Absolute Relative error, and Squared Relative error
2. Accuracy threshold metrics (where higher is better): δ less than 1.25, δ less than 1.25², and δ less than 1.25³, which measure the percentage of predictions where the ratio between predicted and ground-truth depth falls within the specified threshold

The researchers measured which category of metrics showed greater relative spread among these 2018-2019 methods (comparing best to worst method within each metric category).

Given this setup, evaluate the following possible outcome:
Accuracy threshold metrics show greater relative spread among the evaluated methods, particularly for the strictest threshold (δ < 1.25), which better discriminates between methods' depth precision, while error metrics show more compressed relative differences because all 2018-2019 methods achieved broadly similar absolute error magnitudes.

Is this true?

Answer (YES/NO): NO